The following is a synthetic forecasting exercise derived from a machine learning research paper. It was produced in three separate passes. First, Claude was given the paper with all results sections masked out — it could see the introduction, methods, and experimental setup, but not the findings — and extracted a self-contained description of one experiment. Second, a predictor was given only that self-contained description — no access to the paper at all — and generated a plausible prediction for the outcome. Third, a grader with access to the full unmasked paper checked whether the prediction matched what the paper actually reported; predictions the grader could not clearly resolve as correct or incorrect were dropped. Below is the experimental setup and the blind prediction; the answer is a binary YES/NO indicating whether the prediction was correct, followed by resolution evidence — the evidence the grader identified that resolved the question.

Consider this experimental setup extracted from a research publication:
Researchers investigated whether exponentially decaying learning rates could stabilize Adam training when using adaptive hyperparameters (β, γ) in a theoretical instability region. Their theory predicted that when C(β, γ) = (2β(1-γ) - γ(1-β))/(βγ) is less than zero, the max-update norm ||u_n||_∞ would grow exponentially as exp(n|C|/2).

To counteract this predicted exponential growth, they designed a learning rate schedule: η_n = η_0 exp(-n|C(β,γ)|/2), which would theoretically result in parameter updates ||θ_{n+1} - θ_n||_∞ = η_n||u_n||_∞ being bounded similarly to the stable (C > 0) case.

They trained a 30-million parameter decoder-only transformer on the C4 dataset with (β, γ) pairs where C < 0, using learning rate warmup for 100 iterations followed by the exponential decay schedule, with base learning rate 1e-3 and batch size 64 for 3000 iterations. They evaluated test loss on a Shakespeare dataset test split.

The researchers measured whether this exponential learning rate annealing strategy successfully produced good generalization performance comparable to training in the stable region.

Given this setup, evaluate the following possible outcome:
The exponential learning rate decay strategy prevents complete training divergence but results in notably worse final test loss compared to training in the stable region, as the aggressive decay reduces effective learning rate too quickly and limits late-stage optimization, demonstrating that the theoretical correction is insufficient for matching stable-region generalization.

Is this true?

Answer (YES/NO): YES